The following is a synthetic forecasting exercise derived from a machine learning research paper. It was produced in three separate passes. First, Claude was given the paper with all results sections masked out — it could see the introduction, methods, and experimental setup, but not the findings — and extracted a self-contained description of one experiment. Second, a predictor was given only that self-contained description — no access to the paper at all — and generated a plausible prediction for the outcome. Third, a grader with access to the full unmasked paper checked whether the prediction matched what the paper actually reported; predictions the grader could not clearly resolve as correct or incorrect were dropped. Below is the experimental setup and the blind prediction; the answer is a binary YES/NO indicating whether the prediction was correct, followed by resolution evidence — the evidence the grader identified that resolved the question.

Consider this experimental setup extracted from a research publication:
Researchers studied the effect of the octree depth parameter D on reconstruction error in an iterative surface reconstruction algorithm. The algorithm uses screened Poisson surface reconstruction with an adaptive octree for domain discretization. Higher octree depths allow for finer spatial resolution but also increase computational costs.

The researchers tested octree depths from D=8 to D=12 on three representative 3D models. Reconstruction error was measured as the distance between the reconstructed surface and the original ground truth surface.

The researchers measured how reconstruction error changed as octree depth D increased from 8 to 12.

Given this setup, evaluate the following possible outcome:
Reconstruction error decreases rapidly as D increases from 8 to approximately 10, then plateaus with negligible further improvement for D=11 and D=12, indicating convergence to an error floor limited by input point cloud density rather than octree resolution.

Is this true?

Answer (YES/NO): NO